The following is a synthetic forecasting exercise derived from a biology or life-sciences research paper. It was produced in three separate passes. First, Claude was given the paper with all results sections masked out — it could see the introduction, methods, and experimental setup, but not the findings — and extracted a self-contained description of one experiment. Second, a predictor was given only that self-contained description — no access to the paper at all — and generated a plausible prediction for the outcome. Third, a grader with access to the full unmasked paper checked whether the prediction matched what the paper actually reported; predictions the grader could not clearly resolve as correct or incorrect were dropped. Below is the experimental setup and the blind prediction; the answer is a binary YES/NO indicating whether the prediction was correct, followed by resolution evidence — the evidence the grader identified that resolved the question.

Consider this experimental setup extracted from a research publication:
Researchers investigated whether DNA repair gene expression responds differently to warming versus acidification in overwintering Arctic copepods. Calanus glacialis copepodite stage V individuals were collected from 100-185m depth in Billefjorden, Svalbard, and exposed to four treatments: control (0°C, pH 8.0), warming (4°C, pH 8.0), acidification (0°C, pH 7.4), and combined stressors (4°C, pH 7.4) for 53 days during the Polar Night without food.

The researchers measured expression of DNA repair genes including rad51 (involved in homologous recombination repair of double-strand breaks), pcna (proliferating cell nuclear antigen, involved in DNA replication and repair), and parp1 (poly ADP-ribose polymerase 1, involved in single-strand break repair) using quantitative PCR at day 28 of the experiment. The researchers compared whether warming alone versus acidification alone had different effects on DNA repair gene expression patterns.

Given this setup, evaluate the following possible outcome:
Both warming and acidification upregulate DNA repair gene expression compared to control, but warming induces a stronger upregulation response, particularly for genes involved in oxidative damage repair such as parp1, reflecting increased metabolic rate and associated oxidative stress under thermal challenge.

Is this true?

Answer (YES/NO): NO